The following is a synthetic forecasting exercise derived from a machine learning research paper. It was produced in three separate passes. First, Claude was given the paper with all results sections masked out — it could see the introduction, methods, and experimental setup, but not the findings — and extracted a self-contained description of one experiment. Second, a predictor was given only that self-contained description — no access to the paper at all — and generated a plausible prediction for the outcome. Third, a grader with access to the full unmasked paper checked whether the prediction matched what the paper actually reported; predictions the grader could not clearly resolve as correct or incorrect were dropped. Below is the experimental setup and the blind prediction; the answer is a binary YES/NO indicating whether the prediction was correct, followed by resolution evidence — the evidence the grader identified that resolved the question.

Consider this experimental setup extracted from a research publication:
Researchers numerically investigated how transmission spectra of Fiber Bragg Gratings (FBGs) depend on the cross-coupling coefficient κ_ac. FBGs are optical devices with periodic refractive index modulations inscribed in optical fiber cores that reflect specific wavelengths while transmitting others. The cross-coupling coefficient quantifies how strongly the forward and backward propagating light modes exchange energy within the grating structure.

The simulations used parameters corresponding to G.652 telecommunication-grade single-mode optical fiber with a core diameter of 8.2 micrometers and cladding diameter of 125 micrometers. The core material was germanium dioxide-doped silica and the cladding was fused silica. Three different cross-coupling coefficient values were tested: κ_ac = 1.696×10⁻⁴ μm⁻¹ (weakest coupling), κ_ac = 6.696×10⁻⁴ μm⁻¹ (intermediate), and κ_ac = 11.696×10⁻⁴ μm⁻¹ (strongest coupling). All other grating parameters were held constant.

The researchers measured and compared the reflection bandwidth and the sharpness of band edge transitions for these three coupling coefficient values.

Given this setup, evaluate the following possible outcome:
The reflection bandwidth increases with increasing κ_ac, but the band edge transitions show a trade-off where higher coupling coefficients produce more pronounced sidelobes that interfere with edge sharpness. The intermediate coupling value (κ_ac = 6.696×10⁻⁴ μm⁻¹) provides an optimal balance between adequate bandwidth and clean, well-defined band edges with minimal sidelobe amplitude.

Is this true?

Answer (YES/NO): NO